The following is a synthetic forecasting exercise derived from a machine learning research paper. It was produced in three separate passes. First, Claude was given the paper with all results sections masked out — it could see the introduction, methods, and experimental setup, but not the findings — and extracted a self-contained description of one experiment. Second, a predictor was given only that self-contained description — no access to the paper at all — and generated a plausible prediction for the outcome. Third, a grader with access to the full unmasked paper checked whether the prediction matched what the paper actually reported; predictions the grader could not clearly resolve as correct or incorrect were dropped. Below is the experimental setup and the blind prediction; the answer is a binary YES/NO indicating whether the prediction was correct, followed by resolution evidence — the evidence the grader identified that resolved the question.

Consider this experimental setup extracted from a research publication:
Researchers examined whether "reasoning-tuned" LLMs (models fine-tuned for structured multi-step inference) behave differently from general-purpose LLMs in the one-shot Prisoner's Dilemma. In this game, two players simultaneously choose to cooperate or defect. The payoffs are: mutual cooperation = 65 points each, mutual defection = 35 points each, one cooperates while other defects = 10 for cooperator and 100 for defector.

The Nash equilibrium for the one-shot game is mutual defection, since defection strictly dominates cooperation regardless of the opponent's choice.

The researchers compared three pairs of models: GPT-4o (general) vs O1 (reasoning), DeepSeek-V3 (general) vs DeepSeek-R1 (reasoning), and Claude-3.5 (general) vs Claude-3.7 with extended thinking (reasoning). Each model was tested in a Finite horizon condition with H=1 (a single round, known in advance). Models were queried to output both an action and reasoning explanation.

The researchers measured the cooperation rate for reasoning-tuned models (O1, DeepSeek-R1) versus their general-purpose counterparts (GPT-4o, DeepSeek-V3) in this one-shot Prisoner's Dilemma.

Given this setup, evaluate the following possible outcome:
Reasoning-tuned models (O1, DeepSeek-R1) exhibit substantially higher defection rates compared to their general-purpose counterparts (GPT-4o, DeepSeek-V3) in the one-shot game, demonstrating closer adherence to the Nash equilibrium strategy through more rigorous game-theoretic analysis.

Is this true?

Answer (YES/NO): YES